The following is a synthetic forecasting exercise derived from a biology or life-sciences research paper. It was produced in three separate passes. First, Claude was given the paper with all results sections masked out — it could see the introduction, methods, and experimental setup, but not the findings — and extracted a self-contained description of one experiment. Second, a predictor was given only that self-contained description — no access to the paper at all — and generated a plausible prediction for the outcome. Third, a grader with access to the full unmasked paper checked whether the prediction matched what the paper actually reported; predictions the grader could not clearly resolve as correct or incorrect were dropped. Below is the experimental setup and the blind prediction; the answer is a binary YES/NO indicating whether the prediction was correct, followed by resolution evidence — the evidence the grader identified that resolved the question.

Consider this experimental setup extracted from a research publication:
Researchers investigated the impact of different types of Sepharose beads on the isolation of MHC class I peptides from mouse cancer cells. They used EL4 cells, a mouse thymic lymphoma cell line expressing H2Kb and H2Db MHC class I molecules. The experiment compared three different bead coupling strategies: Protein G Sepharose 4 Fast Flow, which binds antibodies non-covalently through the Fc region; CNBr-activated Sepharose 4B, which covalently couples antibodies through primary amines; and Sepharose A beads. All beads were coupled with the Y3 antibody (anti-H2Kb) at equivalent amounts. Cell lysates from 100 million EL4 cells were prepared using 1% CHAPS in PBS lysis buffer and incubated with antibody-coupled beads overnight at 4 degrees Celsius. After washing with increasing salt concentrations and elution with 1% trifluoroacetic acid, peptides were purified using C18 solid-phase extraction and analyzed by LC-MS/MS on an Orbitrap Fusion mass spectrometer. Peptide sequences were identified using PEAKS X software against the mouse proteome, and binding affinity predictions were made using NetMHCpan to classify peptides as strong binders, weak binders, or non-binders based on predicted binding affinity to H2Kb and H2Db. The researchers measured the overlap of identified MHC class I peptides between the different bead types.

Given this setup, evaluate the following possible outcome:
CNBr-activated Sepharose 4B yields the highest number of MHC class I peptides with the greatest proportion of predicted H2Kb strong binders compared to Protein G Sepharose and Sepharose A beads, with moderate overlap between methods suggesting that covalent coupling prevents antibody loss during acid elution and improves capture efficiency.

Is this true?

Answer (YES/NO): NO